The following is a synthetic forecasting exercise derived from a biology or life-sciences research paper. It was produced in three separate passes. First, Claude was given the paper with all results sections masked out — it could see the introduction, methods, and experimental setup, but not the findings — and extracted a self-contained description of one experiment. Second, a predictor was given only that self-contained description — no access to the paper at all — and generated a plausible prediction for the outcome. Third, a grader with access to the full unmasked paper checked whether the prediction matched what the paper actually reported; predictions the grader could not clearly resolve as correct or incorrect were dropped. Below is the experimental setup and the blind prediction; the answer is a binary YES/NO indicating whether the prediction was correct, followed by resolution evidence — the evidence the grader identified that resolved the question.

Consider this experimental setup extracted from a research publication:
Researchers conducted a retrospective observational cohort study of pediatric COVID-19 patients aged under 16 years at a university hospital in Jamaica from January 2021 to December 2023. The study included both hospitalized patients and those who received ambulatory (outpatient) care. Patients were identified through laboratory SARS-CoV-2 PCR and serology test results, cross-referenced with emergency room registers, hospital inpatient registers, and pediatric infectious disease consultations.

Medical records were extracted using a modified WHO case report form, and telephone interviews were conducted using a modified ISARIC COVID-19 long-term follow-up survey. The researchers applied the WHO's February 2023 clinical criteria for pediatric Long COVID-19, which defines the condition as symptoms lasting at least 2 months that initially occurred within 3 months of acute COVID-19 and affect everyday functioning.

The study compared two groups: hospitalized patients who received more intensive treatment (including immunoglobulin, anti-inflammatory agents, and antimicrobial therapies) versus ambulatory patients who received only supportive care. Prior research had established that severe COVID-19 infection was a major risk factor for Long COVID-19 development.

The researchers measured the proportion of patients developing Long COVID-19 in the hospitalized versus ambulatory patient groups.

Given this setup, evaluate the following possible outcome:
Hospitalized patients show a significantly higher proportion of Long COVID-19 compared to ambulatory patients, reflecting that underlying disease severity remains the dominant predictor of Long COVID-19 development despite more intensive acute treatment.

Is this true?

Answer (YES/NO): NO